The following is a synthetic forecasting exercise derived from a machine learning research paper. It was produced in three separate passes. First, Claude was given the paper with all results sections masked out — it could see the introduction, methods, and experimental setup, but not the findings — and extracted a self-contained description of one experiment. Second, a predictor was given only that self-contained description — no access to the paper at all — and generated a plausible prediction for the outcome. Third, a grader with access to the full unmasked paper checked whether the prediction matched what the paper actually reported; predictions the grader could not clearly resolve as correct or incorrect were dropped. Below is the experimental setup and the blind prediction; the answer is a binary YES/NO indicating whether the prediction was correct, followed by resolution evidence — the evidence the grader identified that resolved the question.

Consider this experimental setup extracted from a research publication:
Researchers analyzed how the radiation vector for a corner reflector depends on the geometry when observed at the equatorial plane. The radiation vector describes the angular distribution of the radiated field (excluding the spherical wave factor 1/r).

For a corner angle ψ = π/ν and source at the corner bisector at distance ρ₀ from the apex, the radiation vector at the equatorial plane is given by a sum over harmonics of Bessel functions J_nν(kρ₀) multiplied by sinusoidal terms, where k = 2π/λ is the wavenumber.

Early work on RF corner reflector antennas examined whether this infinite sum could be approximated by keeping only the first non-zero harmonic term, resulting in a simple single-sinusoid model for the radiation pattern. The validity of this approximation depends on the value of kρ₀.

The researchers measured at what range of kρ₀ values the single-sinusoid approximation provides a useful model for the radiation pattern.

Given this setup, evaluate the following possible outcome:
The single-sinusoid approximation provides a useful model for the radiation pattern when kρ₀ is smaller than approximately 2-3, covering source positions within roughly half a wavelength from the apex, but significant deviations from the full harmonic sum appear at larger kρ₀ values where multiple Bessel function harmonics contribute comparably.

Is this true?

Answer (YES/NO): NO